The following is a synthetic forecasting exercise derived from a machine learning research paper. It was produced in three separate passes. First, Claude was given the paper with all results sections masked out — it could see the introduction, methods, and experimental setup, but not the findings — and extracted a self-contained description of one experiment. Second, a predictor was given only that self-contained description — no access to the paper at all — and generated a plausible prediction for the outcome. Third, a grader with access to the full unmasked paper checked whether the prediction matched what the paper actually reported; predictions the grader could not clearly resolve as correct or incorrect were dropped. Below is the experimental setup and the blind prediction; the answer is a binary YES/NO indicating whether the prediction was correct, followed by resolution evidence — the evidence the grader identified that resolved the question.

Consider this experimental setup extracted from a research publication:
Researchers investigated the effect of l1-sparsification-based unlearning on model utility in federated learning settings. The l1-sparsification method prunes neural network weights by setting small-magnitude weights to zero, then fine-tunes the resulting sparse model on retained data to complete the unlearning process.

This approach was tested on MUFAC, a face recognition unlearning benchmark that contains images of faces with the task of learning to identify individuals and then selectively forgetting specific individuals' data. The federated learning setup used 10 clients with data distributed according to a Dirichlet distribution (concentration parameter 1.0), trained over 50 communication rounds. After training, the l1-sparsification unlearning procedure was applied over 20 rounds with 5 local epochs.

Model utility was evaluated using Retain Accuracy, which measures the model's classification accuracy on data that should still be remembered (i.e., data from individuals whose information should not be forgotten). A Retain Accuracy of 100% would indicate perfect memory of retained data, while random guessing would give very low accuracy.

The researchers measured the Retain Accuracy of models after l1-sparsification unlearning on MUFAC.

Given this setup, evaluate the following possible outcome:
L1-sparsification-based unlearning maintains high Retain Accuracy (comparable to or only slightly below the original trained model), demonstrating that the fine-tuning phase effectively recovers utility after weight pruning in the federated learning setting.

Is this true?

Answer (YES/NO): NO